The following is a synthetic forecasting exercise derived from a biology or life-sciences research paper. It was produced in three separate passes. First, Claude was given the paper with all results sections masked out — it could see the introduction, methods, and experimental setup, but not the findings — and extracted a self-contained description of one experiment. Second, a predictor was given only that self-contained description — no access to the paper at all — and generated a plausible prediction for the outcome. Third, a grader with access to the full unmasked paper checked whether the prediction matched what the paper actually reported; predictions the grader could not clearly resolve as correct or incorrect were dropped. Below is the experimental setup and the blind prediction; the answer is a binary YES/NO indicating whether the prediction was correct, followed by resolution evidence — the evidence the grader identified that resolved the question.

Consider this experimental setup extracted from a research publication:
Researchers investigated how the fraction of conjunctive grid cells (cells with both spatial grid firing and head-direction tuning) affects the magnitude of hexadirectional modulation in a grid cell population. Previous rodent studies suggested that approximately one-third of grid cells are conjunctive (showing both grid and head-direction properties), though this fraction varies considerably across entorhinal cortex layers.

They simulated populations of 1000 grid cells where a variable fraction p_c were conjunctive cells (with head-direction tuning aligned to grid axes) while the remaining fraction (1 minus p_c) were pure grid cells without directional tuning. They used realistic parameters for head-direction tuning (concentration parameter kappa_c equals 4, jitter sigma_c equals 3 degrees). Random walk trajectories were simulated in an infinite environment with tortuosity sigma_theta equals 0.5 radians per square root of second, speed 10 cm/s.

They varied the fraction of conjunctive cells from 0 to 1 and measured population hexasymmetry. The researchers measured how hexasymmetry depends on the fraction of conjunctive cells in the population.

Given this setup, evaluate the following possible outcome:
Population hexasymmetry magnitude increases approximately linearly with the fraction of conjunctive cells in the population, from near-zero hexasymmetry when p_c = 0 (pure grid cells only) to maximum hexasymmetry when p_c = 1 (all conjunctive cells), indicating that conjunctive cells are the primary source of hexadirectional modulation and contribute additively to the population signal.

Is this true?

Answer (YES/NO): YES